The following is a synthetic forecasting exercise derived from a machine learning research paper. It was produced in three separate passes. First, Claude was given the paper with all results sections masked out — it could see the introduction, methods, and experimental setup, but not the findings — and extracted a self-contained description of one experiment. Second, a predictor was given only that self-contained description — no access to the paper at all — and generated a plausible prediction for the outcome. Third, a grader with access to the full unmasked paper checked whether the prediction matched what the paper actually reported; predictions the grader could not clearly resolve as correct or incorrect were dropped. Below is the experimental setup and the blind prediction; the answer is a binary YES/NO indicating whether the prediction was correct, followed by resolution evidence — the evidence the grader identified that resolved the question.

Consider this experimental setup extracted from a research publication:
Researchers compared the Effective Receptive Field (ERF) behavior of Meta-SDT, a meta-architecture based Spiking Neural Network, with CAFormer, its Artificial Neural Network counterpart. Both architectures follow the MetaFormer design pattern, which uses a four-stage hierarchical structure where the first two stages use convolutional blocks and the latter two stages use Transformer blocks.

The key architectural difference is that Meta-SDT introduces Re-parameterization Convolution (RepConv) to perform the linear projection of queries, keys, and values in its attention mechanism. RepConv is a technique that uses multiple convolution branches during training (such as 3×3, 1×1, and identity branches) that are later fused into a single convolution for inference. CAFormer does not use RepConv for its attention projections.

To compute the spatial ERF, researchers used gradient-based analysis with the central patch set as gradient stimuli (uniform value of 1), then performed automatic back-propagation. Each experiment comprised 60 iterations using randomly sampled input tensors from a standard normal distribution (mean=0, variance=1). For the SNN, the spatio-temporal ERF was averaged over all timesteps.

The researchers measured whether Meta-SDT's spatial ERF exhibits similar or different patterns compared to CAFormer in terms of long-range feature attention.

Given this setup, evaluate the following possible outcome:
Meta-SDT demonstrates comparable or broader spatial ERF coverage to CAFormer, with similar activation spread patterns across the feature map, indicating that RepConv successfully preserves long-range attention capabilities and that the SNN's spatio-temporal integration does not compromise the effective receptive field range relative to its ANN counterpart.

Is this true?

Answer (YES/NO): NO